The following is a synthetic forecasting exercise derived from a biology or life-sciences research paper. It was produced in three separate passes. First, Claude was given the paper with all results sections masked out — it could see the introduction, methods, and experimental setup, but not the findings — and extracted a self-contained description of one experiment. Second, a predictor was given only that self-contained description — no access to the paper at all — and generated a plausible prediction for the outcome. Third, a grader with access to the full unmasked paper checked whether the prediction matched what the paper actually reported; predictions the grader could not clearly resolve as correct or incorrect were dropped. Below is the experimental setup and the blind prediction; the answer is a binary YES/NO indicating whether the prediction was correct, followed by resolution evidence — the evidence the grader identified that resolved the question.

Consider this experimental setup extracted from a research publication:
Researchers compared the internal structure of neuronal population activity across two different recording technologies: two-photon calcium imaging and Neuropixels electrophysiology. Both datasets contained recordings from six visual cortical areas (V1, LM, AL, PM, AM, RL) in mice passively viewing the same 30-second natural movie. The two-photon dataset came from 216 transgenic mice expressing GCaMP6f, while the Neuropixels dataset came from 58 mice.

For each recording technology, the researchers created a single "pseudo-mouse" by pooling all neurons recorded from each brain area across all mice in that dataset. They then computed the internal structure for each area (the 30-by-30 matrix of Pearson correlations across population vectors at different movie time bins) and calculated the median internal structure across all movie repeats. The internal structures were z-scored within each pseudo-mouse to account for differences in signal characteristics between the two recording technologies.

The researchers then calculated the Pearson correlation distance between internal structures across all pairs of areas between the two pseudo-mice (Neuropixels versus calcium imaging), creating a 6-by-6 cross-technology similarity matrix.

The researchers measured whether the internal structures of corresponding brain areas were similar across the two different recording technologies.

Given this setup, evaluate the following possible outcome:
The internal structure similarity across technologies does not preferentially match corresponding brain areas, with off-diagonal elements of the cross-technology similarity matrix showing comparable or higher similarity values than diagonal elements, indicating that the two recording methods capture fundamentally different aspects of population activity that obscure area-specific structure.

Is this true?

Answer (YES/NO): NO